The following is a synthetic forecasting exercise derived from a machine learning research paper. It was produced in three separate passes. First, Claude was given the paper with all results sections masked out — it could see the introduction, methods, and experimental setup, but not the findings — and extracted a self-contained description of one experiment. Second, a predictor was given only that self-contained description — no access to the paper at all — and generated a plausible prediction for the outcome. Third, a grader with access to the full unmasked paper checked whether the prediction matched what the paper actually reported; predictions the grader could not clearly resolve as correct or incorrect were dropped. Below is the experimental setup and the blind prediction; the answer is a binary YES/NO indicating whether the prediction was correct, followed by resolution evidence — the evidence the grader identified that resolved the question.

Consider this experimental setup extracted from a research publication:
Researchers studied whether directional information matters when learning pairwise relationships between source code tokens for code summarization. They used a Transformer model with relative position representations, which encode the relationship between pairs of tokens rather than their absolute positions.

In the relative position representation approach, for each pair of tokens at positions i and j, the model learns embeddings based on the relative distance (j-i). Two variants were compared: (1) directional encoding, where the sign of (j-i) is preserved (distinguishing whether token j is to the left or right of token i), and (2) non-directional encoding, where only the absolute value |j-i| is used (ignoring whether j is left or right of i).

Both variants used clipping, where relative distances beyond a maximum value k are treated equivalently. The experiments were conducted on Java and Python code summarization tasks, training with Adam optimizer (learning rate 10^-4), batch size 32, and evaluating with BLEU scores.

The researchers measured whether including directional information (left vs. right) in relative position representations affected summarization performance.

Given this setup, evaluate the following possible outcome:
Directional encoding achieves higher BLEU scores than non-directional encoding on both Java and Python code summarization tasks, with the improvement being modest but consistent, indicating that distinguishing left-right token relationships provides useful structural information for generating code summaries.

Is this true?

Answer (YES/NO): YES